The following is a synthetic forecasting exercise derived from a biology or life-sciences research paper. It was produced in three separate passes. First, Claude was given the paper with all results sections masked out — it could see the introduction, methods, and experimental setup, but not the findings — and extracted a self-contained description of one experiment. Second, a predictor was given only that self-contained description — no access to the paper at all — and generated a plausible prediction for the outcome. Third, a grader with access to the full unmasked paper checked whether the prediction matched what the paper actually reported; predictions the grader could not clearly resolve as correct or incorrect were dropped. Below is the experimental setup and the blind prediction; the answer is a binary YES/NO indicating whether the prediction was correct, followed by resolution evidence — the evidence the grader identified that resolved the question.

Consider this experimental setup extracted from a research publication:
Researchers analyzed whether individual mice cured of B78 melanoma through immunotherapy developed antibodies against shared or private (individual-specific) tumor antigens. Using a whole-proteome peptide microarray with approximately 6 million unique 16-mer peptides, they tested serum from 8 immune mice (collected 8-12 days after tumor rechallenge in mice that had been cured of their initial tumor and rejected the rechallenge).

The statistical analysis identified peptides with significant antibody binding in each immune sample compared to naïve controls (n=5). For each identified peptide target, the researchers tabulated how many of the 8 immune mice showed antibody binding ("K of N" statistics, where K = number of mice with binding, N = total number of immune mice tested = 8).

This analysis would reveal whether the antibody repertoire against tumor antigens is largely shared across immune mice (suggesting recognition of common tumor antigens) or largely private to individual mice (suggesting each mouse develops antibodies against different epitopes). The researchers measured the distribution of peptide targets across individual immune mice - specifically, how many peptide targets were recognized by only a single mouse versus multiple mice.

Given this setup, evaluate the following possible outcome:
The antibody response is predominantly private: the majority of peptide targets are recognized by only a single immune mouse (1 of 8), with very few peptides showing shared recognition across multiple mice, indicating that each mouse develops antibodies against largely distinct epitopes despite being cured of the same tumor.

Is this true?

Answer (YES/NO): YES